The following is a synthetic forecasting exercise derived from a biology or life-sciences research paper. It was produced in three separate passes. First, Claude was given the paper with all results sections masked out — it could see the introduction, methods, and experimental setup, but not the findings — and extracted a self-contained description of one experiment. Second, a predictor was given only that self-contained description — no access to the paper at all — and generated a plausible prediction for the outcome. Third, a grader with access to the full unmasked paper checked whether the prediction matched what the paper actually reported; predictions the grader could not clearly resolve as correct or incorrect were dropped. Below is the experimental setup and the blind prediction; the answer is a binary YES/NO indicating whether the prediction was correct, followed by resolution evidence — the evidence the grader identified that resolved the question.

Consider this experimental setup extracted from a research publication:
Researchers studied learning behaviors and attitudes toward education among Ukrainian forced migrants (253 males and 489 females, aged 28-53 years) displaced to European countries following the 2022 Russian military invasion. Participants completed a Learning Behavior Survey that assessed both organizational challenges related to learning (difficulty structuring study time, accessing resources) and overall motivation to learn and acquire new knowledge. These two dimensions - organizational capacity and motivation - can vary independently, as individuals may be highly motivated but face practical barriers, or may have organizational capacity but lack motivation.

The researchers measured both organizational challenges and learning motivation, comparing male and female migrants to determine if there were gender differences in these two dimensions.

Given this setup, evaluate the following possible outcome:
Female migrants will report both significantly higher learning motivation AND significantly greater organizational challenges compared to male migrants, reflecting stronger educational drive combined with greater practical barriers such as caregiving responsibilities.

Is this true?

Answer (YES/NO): YES